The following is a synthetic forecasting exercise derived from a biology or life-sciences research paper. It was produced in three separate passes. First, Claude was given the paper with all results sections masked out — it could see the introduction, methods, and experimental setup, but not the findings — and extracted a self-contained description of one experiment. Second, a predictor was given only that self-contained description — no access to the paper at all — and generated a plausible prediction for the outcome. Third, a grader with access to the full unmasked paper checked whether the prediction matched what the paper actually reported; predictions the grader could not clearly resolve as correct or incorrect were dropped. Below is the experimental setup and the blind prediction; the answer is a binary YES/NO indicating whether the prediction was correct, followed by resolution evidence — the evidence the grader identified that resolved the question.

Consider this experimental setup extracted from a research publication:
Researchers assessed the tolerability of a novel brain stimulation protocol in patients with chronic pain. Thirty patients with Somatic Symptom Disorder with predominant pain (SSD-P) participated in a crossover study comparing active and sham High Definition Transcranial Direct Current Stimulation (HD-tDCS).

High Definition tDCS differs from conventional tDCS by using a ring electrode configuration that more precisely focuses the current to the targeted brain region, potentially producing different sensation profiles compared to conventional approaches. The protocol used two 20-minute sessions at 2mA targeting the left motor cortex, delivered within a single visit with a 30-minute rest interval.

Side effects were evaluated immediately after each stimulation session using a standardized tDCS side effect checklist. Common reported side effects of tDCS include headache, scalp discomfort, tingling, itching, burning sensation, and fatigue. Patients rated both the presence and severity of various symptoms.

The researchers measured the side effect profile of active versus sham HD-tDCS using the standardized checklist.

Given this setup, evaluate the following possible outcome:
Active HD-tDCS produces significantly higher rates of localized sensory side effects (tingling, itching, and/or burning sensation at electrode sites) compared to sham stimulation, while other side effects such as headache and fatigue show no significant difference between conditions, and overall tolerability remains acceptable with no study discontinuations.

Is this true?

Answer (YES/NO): NO